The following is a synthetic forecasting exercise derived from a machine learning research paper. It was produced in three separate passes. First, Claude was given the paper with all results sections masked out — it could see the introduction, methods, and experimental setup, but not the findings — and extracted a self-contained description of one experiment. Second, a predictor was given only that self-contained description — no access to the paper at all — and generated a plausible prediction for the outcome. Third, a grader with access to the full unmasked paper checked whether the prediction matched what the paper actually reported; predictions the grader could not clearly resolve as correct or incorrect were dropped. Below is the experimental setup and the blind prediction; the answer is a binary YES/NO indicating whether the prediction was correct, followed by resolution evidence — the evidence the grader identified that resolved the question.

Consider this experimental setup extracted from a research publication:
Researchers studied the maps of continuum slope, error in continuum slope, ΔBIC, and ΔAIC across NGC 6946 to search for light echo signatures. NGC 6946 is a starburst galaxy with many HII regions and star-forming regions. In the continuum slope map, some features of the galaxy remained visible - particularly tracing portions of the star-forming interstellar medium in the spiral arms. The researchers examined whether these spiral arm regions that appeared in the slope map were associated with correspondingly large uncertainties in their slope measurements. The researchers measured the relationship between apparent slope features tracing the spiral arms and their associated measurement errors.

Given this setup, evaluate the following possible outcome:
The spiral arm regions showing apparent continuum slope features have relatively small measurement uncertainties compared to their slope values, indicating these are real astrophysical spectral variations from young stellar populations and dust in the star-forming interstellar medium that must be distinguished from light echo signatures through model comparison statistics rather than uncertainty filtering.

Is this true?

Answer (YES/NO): NO